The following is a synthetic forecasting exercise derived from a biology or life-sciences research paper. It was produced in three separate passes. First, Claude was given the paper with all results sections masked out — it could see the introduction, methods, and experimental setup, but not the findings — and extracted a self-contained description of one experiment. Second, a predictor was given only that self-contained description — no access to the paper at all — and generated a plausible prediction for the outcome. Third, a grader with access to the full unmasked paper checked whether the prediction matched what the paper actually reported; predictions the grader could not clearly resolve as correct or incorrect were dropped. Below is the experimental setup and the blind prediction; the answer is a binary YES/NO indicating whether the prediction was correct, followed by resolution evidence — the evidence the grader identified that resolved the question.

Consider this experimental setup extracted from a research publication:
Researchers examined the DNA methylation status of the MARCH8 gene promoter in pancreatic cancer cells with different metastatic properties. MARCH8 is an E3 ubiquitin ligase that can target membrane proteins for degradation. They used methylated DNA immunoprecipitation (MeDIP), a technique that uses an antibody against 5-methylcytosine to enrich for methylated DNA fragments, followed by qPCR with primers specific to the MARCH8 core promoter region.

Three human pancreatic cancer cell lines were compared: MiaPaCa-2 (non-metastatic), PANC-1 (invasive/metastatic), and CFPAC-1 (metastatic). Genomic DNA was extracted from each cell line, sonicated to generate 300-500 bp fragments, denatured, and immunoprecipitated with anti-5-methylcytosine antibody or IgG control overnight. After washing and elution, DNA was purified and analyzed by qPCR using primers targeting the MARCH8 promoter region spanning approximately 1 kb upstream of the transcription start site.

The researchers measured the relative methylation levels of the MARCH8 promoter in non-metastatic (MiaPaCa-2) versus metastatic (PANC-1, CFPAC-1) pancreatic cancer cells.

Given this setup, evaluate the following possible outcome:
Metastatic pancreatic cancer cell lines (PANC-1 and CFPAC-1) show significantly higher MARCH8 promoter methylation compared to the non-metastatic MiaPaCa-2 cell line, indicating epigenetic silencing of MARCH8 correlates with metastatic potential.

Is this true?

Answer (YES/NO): NO